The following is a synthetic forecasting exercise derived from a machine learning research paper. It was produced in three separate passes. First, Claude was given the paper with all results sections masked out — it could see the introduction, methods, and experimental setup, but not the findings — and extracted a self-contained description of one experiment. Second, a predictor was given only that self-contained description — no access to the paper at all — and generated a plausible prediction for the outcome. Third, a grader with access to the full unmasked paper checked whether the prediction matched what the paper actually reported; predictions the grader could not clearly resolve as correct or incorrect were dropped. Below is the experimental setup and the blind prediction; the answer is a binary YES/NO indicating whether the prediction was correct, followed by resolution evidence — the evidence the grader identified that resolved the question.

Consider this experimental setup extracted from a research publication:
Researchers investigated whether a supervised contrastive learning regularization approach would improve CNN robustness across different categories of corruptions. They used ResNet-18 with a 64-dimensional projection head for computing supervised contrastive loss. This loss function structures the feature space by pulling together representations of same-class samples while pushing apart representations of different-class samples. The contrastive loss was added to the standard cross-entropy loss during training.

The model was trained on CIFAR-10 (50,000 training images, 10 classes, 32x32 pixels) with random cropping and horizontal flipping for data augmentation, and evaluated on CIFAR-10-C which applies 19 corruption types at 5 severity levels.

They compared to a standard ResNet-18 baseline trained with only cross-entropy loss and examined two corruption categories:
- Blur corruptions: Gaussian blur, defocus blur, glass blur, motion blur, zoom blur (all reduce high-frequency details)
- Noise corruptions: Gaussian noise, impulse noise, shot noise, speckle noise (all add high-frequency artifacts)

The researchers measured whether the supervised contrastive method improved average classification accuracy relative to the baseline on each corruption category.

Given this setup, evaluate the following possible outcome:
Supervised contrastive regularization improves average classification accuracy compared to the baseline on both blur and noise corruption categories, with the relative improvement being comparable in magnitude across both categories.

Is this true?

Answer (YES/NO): NO